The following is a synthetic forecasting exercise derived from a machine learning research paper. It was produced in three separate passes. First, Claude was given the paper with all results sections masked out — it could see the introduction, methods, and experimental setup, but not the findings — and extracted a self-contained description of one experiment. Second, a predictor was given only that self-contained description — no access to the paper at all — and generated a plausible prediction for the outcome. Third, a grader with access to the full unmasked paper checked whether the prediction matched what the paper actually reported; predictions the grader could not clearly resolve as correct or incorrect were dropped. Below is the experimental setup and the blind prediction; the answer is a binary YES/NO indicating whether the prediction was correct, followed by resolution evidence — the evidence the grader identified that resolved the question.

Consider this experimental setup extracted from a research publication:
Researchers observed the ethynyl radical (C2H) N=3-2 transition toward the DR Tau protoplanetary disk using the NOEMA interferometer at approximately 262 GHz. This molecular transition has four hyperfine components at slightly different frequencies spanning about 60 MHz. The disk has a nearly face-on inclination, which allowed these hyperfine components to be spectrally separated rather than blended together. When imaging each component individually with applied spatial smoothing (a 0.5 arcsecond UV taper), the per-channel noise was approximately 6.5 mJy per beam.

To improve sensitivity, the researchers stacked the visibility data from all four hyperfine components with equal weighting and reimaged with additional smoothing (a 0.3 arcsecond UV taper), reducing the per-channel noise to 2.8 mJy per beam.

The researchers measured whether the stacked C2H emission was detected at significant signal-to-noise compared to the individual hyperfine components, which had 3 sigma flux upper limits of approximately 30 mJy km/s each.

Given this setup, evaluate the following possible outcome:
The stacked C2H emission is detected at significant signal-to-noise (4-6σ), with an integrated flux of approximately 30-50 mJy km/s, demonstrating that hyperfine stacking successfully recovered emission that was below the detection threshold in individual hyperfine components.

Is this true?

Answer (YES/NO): NO